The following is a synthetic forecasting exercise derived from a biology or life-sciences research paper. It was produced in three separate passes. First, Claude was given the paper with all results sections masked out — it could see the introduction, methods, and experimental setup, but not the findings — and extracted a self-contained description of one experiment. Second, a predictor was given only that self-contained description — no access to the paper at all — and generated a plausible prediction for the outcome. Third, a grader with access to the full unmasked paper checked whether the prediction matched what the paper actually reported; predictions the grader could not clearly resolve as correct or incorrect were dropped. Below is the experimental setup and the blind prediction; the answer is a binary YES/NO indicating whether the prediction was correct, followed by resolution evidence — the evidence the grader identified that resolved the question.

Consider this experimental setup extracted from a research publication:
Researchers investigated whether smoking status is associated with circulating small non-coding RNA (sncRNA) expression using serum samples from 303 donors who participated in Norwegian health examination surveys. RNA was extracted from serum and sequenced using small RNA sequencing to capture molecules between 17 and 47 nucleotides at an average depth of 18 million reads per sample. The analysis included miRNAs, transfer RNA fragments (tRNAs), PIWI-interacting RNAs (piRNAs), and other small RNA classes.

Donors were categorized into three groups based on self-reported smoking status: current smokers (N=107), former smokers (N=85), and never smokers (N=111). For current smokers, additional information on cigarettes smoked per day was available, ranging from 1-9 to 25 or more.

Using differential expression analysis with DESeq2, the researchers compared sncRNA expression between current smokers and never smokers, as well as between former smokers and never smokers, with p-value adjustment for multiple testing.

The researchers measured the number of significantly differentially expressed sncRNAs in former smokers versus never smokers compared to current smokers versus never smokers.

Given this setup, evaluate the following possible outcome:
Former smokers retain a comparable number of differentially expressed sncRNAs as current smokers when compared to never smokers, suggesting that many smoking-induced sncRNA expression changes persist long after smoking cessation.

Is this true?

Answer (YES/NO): NO